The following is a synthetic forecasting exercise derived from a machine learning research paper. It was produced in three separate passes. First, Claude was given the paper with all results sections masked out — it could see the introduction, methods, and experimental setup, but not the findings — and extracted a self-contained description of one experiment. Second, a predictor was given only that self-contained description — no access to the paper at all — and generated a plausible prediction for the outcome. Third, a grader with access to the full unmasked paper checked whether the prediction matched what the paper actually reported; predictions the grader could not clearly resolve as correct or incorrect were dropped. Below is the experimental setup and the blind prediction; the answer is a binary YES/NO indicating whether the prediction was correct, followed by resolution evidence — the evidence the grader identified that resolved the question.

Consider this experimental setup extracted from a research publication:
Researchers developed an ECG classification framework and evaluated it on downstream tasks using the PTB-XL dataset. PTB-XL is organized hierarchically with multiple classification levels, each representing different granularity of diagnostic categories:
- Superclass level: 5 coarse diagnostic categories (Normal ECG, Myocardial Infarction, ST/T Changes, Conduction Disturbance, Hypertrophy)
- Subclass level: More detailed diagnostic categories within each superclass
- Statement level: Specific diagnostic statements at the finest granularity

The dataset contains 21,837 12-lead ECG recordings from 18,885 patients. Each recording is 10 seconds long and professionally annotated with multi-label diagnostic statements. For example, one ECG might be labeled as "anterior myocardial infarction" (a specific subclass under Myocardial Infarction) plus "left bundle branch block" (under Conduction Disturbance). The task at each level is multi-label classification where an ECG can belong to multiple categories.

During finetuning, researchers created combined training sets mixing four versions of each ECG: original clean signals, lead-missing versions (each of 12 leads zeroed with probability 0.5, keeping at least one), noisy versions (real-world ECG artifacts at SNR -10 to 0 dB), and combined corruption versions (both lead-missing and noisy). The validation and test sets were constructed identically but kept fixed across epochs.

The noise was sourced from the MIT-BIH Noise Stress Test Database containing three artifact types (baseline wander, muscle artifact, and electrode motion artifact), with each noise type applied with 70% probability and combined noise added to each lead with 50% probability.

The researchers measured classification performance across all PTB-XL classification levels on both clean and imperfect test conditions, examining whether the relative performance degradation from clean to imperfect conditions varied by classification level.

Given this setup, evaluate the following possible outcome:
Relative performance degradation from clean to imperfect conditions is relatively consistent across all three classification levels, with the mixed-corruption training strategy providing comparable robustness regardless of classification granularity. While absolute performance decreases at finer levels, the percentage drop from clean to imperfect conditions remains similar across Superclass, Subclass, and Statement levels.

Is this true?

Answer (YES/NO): NO